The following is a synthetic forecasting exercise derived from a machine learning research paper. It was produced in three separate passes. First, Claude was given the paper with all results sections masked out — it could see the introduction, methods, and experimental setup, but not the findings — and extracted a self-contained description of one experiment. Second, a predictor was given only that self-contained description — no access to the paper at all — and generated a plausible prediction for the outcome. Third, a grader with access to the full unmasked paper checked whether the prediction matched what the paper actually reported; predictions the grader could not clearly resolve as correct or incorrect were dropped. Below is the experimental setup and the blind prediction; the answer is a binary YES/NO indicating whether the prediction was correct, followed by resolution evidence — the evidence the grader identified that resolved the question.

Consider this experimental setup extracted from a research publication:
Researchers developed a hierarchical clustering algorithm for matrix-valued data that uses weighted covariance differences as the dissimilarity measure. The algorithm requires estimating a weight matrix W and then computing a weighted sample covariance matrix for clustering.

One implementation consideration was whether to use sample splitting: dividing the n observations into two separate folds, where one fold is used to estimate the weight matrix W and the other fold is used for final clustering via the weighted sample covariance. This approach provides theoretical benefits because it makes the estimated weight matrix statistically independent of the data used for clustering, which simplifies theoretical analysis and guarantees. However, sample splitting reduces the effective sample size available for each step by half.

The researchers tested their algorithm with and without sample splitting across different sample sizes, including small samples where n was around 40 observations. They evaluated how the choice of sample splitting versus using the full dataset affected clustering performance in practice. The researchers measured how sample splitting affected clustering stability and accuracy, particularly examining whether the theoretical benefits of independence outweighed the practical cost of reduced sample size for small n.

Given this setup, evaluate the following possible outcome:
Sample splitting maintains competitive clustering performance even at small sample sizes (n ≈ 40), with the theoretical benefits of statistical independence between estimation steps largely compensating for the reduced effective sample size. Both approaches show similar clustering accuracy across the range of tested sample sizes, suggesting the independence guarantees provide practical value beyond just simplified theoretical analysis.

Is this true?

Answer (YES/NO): NO